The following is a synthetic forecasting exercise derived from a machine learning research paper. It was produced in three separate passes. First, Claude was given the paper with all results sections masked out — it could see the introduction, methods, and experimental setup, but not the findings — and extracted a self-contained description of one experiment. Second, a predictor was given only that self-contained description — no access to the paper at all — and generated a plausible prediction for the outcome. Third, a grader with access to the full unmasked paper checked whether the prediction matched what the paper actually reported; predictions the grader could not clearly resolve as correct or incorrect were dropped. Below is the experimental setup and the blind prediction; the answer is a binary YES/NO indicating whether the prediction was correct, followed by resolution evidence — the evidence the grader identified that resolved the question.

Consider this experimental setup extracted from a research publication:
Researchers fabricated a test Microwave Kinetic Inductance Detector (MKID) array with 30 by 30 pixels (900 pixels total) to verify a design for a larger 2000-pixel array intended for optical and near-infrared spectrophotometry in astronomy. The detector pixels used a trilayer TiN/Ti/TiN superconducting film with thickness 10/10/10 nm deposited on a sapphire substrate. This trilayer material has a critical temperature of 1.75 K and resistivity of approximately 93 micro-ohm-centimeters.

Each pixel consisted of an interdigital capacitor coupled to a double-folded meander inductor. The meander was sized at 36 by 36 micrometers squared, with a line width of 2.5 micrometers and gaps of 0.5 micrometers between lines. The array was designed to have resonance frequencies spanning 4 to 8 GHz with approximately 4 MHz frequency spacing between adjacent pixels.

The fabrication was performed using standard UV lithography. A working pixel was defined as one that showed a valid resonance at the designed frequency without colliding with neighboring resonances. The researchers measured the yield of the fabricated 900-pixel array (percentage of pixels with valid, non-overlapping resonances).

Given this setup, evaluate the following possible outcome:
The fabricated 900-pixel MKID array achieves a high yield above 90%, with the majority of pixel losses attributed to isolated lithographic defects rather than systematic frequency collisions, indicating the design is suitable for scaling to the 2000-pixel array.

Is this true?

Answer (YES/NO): NO